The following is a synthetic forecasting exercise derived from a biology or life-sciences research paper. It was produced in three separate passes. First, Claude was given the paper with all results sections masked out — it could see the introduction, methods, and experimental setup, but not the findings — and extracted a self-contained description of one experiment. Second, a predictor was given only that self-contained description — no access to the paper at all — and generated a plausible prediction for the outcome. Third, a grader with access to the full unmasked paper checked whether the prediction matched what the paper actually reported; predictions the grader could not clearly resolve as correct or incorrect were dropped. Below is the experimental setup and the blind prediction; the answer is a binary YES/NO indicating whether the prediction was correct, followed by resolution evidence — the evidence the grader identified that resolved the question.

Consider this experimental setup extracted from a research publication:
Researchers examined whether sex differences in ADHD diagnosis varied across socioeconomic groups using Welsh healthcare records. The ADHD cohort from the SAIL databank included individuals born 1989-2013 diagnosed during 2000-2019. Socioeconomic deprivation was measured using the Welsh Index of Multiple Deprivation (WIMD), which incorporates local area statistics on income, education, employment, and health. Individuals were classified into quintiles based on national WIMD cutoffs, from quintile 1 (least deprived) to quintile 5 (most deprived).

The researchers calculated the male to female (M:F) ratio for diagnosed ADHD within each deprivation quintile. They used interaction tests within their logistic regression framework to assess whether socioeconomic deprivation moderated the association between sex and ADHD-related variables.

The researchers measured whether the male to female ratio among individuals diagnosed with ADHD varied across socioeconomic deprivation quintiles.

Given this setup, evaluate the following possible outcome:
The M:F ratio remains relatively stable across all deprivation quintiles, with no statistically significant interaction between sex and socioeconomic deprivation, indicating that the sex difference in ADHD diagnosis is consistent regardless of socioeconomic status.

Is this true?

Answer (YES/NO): YES